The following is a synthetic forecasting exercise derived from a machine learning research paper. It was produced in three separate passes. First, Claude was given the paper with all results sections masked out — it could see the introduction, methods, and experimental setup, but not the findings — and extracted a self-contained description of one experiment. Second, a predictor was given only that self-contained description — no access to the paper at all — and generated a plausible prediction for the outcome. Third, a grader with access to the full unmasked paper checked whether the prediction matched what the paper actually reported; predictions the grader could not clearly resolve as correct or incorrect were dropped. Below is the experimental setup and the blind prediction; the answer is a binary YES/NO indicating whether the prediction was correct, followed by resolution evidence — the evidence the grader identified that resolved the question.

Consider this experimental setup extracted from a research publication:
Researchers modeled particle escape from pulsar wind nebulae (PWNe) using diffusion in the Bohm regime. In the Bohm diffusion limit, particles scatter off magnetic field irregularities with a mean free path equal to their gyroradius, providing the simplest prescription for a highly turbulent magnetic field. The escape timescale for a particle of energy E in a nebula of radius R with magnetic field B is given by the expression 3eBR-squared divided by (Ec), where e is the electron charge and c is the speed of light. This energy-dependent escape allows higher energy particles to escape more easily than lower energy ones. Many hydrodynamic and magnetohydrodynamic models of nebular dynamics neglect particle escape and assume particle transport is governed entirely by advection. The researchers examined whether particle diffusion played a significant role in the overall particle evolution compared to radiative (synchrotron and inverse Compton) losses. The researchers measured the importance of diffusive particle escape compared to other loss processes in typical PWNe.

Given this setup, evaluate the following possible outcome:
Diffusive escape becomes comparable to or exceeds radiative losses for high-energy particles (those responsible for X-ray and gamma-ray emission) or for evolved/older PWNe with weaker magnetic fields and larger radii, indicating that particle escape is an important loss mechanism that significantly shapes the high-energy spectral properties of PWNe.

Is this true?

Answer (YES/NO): NO